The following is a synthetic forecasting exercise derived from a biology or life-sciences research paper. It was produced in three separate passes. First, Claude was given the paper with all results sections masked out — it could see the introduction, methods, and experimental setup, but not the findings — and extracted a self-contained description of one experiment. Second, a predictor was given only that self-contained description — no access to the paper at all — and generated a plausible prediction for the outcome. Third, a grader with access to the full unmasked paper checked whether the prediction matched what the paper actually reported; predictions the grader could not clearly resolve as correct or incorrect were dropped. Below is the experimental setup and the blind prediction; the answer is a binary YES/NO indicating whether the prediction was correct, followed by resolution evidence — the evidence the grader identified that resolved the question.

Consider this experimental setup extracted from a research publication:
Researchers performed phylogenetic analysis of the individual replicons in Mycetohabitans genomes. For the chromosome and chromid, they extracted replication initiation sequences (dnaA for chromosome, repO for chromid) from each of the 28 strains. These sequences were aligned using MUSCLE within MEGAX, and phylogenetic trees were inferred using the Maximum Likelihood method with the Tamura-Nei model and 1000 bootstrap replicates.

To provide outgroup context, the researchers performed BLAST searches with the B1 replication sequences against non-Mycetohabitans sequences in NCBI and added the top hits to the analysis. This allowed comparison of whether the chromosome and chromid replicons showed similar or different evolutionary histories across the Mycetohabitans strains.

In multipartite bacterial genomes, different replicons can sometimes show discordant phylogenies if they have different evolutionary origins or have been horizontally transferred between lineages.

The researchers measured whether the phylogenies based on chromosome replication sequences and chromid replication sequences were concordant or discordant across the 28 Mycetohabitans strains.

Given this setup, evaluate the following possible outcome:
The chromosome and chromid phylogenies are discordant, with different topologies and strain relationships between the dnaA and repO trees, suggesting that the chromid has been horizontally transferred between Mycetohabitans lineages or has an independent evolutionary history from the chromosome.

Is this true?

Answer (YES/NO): NO